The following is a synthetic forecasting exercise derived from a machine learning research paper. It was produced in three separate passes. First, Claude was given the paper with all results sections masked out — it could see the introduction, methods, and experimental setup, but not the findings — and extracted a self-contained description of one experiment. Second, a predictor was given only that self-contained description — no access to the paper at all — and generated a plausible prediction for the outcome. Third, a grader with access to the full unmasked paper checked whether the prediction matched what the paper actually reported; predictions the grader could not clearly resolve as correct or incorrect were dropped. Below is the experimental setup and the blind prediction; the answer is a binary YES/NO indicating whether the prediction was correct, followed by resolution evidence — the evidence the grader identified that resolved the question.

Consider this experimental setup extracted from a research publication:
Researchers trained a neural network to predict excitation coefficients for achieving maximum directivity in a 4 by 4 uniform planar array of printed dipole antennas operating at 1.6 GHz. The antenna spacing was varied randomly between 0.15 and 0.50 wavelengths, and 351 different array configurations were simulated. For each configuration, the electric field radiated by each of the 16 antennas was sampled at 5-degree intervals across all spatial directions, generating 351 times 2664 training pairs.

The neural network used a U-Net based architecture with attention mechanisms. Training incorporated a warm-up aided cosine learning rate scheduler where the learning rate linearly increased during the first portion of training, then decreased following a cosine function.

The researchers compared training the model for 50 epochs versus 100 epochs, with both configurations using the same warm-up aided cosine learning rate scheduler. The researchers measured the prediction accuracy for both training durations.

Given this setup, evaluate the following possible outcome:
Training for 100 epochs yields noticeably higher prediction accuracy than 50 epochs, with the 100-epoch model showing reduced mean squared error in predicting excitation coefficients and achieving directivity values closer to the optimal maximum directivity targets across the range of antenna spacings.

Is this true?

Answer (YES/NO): NO